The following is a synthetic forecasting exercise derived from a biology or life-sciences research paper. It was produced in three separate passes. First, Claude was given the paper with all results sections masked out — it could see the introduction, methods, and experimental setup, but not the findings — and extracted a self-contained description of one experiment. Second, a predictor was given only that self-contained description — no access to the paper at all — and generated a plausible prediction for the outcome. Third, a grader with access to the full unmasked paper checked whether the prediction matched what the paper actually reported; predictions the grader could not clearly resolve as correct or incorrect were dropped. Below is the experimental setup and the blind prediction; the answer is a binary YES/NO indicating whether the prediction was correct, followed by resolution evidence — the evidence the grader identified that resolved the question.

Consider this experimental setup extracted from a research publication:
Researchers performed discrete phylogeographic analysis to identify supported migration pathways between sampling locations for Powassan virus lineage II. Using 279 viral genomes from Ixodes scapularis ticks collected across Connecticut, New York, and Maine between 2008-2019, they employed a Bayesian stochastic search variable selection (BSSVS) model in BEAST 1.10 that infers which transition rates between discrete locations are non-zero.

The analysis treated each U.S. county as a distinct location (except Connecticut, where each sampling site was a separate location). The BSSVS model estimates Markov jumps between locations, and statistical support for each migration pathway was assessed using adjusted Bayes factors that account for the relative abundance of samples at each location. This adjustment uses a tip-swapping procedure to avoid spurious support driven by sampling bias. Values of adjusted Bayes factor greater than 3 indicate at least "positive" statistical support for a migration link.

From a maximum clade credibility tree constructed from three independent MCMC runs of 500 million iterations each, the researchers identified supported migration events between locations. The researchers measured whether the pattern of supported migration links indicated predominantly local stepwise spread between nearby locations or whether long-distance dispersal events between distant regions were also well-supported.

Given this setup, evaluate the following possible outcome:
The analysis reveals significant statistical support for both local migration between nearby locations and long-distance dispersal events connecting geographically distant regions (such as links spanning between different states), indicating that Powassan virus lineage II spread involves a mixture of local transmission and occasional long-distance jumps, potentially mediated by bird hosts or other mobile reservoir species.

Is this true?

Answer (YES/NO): NO